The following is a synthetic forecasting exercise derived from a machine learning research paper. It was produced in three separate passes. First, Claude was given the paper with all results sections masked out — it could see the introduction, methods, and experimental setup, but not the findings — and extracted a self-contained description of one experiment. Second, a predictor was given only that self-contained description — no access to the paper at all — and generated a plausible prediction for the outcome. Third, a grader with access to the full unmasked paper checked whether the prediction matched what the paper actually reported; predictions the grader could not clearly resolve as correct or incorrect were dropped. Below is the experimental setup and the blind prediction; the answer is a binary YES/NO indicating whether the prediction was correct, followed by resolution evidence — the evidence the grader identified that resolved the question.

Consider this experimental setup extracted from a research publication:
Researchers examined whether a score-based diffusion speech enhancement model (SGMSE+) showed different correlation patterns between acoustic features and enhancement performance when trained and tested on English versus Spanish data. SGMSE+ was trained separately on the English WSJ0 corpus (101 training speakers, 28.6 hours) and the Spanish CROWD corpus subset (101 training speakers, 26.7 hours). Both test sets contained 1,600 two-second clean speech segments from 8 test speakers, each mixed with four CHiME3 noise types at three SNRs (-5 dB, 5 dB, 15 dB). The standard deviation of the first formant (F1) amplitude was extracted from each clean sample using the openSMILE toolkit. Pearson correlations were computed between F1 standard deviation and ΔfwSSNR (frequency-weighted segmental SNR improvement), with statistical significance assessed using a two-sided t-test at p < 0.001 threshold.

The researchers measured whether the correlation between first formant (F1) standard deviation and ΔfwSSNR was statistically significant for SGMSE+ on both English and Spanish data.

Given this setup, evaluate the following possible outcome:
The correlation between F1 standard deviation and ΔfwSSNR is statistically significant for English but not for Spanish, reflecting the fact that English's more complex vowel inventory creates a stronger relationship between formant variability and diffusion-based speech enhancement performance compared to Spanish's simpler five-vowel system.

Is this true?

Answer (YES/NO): NO